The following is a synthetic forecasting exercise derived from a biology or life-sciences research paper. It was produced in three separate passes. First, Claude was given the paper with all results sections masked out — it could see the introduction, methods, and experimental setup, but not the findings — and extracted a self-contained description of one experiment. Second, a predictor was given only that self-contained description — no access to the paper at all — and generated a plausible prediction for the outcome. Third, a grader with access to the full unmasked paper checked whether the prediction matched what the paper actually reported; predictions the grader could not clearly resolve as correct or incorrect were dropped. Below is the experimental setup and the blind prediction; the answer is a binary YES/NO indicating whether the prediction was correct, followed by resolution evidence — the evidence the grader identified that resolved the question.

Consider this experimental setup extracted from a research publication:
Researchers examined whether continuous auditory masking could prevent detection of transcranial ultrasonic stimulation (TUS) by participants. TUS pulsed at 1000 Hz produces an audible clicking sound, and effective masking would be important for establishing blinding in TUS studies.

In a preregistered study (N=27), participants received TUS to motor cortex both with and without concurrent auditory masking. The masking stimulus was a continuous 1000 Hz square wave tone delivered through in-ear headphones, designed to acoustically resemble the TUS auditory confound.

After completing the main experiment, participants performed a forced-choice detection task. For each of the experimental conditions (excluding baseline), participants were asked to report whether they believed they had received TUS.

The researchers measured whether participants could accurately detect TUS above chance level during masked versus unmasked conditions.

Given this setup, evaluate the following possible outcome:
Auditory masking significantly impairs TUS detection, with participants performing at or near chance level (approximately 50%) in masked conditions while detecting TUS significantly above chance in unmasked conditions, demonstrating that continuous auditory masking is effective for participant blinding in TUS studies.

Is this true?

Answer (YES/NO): YES